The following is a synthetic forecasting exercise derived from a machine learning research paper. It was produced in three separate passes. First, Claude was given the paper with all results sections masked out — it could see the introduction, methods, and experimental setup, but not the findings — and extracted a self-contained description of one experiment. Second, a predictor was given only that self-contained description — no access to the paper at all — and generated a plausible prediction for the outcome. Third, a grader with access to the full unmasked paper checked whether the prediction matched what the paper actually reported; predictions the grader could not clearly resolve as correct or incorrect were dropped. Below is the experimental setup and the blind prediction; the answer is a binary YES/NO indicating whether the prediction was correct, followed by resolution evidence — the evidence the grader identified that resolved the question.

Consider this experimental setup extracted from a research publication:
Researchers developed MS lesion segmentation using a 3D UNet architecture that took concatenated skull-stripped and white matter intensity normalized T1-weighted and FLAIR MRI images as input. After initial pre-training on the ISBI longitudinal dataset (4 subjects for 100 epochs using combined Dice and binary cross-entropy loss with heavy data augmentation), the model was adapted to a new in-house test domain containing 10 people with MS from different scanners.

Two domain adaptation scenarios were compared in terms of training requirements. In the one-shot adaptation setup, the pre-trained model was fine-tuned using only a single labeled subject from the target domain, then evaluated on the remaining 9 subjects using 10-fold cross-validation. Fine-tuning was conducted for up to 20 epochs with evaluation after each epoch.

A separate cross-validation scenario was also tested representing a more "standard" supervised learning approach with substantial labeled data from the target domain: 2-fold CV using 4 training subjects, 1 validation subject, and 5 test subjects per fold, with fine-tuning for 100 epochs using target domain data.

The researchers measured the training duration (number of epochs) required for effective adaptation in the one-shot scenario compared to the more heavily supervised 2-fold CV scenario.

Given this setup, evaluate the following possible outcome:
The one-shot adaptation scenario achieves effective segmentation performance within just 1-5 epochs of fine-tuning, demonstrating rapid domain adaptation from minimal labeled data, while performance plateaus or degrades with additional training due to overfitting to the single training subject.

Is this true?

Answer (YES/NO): YES